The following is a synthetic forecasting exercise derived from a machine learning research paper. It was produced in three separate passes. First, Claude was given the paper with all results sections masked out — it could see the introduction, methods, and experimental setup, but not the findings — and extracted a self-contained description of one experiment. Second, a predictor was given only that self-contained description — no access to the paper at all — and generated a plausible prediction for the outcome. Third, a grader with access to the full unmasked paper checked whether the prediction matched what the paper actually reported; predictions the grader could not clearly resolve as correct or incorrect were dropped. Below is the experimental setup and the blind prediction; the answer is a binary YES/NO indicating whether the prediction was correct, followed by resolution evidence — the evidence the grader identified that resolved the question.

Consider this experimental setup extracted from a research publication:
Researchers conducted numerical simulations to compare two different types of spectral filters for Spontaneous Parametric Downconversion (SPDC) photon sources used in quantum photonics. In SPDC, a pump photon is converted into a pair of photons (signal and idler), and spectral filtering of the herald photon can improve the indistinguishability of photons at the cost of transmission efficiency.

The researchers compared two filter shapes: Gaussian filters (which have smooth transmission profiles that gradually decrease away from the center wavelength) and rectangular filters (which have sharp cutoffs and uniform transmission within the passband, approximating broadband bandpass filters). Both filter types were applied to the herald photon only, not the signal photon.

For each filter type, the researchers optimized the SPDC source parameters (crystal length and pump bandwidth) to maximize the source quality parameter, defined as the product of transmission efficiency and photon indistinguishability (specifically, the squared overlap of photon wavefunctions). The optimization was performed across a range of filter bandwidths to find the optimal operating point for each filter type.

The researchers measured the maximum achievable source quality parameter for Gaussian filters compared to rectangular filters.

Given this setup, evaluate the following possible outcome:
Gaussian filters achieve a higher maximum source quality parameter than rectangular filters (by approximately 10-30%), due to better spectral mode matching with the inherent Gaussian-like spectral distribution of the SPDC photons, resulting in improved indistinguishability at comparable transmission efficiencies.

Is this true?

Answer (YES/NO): NO